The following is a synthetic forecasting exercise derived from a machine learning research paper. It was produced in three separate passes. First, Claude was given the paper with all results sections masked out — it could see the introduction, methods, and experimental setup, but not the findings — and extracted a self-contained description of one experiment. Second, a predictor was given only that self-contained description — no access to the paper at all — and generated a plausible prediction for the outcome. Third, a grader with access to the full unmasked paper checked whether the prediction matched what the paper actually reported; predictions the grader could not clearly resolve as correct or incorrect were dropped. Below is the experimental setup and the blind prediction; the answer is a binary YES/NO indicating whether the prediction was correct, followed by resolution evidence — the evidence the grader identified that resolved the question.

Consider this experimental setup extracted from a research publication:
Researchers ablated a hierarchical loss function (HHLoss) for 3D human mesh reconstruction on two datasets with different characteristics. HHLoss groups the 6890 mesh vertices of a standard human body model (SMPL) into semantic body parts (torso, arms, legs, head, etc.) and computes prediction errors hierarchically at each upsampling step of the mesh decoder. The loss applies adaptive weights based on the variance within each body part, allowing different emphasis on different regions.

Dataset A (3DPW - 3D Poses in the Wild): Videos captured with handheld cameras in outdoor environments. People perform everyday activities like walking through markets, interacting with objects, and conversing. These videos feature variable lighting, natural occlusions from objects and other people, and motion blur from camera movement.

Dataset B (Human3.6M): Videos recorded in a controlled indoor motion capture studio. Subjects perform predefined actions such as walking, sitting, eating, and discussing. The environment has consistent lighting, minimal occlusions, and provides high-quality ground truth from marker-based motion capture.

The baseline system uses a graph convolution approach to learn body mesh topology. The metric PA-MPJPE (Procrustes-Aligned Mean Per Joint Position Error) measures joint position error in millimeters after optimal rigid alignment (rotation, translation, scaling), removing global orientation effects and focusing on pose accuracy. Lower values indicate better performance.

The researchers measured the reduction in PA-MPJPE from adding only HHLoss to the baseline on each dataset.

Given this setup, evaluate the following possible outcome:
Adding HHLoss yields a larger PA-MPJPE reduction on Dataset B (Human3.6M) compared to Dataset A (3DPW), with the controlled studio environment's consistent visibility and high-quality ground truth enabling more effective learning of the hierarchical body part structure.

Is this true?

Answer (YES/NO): NO